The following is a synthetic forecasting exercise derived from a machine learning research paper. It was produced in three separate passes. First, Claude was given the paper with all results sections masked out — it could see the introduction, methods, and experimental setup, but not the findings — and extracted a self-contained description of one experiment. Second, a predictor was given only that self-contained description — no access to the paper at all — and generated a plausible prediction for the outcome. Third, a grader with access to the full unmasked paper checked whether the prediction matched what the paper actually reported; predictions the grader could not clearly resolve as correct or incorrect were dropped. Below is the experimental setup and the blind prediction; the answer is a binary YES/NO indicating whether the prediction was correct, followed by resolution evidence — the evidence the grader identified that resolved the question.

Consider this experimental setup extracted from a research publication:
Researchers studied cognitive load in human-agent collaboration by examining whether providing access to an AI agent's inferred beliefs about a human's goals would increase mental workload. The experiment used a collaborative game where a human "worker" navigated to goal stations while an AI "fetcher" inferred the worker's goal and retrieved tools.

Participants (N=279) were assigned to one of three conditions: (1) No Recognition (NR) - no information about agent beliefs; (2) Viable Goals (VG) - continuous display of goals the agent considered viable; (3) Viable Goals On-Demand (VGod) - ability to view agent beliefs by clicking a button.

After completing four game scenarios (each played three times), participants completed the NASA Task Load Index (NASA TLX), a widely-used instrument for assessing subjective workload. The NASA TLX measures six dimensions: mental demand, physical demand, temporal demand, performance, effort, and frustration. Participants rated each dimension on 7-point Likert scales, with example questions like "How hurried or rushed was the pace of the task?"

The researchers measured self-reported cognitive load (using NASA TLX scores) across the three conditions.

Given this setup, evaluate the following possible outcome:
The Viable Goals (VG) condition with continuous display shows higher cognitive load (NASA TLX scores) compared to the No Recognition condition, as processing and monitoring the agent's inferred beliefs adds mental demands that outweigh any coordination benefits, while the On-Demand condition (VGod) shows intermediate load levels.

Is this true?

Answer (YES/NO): NO